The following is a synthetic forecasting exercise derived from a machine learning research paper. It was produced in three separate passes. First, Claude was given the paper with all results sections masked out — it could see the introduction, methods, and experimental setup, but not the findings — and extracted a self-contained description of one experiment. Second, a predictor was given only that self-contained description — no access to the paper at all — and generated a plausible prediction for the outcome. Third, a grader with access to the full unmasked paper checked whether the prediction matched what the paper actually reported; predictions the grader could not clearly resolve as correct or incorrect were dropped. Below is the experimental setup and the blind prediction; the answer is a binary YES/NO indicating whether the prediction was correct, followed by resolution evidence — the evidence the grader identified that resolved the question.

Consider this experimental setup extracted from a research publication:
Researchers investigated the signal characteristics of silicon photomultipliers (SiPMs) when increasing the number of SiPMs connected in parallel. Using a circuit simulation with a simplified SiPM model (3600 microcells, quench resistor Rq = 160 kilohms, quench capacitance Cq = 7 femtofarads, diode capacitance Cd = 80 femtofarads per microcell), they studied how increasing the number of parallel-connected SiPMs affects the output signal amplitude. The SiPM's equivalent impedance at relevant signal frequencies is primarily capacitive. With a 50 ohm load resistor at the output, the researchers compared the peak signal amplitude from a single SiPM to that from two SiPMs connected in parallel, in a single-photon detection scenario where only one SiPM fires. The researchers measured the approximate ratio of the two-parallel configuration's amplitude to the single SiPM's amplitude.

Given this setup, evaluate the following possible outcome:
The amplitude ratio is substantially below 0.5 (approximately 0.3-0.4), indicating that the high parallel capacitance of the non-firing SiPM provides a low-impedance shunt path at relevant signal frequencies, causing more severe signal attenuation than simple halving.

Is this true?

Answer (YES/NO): NO